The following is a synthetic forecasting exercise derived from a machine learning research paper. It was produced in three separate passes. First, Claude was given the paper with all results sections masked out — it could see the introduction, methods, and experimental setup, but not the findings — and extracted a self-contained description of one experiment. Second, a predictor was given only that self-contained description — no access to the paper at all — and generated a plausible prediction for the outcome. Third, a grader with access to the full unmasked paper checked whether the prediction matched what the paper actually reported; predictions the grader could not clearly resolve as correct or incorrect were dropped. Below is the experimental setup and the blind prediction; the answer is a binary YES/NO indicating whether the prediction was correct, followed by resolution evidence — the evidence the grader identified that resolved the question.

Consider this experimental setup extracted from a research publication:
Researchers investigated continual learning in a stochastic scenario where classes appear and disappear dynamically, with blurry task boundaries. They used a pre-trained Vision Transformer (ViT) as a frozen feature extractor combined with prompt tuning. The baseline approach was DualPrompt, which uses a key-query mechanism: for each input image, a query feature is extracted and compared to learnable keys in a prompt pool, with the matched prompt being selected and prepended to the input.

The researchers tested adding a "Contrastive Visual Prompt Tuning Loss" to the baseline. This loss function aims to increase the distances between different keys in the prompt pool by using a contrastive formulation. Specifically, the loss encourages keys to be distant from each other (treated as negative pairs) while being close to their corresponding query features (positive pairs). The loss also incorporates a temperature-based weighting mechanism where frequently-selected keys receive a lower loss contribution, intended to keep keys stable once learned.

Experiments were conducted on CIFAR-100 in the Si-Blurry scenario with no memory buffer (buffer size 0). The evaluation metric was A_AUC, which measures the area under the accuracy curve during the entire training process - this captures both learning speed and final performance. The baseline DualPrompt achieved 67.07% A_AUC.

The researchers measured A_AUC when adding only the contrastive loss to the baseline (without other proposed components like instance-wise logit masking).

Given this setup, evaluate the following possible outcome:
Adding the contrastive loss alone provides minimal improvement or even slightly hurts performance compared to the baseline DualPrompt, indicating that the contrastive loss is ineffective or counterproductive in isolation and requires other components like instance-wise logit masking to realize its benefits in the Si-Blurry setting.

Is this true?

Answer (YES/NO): YES